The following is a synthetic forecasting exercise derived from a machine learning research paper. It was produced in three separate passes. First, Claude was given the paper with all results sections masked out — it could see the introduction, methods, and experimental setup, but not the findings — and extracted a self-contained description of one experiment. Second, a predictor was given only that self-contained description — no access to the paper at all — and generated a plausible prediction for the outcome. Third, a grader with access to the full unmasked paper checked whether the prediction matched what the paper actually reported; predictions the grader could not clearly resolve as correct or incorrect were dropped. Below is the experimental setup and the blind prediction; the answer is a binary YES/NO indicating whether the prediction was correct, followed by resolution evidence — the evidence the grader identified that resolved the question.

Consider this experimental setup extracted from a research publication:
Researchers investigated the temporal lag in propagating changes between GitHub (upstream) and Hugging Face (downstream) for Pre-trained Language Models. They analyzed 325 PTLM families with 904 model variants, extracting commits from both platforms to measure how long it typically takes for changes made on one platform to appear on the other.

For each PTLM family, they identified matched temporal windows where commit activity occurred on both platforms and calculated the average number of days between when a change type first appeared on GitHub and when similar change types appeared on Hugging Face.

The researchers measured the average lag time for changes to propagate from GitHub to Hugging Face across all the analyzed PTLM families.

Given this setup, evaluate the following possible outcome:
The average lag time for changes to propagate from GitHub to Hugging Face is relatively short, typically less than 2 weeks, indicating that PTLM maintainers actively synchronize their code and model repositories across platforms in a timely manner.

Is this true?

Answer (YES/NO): NO